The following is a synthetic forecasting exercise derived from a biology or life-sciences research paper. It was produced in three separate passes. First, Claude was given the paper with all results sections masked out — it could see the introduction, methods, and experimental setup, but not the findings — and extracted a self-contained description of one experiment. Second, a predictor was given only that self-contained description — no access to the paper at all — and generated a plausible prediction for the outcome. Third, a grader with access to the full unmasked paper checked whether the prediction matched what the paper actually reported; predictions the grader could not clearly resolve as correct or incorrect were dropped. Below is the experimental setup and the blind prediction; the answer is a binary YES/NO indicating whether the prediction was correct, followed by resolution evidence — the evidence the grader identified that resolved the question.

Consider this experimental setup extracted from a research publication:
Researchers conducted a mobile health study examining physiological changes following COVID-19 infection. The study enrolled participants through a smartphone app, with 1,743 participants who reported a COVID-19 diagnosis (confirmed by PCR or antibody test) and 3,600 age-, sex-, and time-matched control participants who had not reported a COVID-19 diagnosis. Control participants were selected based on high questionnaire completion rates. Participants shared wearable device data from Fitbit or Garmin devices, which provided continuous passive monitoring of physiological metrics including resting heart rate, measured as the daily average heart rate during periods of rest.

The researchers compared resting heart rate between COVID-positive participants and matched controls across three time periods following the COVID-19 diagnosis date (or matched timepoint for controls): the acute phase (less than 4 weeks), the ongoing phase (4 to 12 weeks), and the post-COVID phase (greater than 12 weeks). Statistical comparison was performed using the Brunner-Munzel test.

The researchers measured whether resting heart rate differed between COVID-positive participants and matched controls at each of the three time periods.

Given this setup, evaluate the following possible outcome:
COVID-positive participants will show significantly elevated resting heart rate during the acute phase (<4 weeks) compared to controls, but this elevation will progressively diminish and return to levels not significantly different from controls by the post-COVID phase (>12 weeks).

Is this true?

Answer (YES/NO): NO